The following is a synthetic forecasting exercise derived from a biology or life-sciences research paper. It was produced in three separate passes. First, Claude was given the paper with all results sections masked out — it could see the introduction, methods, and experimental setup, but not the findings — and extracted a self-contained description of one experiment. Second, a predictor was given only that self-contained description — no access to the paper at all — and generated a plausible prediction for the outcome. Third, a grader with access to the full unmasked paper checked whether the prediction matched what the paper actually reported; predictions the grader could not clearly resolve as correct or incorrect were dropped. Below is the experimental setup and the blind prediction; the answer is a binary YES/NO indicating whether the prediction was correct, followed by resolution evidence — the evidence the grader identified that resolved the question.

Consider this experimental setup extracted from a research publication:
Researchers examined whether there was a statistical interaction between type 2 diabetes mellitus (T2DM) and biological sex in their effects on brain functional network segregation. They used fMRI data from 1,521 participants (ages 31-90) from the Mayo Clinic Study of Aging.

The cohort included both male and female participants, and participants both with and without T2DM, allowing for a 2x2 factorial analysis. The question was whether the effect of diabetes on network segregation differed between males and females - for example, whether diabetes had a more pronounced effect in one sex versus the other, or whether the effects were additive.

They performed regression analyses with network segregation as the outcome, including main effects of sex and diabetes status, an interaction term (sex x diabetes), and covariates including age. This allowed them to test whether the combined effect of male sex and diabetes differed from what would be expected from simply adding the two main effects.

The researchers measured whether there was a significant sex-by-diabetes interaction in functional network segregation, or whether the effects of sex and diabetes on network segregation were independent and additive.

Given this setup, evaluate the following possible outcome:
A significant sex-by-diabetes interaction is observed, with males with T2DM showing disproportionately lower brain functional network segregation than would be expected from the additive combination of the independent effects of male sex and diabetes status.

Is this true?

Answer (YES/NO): NO